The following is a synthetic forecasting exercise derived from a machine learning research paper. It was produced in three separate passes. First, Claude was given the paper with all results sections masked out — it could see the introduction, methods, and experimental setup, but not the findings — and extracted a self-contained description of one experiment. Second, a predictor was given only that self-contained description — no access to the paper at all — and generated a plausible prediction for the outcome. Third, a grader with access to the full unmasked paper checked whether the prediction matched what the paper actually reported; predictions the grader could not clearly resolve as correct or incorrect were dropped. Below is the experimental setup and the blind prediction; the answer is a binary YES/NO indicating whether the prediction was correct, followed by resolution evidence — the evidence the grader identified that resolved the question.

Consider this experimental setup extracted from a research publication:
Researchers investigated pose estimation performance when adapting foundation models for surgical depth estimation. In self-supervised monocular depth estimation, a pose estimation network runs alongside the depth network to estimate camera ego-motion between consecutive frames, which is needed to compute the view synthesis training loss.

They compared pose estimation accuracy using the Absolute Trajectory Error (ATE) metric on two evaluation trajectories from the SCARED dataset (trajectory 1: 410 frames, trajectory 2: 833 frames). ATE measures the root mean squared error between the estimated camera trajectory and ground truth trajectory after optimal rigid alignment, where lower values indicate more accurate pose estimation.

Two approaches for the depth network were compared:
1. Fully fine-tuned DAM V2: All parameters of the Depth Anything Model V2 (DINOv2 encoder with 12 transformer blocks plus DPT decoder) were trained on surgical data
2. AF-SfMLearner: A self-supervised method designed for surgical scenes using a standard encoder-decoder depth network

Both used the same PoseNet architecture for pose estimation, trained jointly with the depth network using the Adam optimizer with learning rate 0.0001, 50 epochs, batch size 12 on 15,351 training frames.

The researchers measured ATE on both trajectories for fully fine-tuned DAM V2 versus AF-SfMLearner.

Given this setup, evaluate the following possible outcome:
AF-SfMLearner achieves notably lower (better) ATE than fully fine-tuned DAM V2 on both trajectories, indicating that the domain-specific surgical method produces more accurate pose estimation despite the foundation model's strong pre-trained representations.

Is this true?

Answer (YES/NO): NO